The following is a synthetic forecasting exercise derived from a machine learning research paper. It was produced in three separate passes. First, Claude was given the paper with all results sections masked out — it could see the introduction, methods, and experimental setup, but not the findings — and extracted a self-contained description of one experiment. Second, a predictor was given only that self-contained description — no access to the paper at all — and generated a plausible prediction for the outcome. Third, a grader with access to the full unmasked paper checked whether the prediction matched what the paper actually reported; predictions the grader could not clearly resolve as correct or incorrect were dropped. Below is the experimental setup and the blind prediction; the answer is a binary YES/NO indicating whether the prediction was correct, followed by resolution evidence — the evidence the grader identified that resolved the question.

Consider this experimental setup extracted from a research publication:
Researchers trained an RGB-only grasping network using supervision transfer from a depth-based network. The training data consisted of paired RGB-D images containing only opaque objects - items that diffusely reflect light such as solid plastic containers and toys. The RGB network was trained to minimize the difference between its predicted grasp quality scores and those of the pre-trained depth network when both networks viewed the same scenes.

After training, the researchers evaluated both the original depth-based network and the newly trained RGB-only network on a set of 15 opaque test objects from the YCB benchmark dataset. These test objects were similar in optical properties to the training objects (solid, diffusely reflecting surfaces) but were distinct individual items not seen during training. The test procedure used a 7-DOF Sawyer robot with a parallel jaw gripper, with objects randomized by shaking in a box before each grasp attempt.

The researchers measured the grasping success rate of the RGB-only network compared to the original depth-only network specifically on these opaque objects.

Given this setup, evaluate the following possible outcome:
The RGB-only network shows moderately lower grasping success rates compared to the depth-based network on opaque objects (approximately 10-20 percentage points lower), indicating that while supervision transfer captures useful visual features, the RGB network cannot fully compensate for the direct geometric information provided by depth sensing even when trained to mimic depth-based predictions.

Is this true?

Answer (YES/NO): NO